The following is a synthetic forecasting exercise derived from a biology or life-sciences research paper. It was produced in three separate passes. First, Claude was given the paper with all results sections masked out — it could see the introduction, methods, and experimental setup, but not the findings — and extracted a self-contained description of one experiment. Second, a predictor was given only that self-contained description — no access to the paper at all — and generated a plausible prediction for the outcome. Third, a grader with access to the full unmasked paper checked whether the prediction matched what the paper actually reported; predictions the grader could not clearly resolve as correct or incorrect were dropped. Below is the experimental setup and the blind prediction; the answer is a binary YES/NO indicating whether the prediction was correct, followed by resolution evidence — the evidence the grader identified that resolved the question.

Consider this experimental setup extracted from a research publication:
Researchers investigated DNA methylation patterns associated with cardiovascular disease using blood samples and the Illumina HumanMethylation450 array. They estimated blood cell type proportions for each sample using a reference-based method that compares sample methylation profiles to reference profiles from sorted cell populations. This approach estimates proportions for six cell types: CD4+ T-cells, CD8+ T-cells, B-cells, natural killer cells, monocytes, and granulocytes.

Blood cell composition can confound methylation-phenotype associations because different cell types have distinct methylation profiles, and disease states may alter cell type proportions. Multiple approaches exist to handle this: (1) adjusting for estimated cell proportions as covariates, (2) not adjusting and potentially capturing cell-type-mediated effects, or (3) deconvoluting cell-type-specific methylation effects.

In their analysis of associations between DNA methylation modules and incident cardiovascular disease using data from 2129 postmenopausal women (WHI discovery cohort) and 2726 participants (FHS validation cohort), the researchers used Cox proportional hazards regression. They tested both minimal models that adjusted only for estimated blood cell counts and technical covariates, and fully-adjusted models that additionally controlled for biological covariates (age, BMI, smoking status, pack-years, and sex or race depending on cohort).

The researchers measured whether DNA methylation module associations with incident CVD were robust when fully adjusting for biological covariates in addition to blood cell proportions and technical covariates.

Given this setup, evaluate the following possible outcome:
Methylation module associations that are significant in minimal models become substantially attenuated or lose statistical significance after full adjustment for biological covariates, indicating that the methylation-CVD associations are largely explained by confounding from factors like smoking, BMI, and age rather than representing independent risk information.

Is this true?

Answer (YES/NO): YES